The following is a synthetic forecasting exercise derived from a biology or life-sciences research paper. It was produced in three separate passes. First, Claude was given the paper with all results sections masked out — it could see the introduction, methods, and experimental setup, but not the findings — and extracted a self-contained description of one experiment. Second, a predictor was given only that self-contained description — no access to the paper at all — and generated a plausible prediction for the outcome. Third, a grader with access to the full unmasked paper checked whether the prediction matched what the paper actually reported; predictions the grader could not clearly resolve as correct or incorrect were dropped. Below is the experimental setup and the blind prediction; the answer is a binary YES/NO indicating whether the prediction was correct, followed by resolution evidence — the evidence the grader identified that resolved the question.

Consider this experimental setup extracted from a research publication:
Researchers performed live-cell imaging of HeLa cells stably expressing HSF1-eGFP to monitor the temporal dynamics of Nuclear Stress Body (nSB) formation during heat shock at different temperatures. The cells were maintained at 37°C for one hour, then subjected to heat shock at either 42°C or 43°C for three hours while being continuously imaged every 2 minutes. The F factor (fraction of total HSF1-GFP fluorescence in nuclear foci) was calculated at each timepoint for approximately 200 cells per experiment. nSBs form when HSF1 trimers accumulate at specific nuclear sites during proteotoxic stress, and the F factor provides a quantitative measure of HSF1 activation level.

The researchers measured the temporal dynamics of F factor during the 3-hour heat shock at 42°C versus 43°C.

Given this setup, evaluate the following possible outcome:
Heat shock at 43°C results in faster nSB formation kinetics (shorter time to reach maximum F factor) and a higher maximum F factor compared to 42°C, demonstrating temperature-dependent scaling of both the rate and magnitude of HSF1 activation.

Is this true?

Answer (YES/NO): NO